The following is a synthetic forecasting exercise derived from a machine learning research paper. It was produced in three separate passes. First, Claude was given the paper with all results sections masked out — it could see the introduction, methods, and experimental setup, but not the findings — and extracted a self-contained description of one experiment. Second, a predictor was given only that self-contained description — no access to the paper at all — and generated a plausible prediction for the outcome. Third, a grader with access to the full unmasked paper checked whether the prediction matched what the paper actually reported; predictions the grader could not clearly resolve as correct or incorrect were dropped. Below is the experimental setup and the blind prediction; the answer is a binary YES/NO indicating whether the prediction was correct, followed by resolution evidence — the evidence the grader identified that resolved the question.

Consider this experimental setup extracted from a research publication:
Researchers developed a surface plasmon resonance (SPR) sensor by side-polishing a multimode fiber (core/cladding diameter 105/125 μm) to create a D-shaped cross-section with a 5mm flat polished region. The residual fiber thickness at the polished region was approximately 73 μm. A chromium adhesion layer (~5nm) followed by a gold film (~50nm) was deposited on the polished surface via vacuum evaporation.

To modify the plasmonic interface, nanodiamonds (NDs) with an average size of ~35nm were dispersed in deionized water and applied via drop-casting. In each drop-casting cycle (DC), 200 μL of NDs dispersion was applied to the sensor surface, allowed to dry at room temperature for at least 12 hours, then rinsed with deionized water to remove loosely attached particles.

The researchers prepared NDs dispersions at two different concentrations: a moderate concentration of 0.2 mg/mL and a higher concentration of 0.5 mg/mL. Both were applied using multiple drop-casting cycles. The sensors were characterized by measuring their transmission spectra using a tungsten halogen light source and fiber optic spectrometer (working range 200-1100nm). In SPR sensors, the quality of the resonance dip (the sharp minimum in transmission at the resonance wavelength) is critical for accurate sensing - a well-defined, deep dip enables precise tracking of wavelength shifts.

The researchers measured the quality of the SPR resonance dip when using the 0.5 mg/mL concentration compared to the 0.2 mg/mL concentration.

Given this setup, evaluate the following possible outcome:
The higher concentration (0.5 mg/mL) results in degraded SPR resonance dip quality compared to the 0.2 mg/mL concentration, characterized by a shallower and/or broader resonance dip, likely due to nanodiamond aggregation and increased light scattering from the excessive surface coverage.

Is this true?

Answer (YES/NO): YES